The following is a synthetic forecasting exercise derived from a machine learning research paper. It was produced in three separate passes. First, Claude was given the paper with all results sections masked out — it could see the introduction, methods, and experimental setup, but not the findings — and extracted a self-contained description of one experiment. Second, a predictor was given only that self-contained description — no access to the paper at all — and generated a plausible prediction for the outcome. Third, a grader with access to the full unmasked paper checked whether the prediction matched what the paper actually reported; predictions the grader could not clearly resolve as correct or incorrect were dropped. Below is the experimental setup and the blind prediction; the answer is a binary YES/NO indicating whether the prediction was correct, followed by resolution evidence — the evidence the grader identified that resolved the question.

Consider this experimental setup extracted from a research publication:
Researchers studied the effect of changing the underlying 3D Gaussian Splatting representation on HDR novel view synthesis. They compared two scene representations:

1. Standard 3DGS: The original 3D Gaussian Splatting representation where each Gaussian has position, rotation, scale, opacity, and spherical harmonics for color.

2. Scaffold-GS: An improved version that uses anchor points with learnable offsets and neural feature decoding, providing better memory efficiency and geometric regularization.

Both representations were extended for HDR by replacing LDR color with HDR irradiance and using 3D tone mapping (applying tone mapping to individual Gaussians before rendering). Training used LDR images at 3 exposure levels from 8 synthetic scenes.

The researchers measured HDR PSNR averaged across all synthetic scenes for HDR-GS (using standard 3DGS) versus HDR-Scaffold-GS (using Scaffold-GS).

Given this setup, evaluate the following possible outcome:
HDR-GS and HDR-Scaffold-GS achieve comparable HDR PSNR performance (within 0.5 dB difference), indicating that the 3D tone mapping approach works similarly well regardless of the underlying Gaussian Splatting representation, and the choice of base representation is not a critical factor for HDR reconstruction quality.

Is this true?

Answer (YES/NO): NO